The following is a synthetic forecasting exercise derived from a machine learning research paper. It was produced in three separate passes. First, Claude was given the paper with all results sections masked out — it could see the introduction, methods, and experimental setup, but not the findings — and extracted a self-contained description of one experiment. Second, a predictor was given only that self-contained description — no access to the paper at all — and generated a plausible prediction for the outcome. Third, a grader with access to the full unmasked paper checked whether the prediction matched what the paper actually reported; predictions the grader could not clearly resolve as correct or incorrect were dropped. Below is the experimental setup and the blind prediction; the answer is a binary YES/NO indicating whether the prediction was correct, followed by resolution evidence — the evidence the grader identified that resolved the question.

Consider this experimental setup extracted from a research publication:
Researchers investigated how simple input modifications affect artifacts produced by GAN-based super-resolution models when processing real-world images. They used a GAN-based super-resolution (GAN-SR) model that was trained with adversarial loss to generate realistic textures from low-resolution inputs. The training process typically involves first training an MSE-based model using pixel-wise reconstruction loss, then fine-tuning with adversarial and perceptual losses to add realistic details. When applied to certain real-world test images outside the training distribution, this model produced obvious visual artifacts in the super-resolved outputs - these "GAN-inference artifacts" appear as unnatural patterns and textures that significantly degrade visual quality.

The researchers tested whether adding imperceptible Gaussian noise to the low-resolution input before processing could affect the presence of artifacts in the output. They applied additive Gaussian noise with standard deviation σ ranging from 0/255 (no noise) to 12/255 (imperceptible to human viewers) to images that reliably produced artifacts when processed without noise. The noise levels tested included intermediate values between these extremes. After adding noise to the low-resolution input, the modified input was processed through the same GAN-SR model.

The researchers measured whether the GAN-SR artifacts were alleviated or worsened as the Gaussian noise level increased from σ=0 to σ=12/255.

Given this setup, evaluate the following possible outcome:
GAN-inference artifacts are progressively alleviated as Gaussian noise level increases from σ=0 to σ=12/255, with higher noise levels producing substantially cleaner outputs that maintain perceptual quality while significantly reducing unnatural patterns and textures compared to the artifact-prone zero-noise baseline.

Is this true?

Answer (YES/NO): YES